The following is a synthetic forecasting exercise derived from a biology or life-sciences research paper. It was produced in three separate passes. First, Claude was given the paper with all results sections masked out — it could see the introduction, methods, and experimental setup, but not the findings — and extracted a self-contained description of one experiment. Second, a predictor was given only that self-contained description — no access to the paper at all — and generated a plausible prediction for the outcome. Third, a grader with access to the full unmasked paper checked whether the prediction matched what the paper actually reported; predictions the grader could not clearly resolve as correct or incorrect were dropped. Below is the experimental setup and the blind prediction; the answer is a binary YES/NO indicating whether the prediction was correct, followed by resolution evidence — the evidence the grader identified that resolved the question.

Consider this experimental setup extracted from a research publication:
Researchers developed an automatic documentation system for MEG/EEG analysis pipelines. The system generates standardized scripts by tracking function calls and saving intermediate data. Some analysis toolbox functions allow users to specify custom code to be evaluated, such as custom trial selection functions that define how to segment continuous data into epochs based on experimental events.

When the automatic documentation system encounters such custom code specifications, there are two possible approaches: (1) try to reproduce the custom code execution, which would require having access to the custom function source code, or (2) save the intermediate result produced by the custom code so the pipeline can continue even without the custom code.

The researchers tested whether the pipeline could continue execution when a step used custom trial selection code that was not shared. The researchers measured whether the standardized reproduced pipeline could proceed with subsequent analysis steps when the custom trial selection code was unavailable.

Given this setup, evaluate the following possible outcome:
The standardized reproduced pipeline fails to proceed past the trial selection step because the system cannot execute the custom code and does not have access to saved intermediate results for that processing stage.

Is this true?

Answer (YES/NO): NO